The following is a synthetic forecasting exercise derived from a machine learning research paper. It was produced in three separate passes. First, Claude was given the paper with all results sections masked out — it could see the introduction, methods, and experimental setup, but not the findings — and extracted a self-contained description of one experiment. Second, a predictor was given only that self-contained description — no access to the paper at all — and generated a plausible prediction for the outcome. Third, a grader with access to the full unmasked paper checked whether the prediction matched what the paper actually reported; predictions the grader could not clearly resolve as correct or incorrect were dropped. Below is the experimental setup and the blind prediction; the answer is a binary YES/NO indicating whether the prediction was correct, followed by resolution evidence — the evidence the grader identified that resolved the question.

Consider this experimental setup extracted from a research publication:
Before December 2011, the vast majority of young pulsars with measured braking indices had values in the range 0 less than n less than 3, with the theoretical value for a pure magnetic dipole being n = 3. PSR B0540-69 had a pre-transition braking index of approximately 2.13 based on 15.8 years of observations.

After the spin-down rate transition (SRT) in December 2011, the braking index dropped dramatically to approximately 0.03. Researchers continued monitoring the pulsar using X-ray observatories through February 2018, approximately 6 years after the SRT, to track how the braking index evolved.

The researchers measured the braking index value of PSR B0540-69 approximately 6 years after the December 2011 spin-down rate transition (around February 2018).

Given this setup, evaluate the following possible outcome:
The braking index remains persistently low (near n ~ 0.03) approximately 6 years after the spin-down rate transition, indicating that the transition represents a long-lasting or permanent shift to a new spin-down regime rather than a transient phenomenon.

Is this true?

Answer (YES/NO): NO